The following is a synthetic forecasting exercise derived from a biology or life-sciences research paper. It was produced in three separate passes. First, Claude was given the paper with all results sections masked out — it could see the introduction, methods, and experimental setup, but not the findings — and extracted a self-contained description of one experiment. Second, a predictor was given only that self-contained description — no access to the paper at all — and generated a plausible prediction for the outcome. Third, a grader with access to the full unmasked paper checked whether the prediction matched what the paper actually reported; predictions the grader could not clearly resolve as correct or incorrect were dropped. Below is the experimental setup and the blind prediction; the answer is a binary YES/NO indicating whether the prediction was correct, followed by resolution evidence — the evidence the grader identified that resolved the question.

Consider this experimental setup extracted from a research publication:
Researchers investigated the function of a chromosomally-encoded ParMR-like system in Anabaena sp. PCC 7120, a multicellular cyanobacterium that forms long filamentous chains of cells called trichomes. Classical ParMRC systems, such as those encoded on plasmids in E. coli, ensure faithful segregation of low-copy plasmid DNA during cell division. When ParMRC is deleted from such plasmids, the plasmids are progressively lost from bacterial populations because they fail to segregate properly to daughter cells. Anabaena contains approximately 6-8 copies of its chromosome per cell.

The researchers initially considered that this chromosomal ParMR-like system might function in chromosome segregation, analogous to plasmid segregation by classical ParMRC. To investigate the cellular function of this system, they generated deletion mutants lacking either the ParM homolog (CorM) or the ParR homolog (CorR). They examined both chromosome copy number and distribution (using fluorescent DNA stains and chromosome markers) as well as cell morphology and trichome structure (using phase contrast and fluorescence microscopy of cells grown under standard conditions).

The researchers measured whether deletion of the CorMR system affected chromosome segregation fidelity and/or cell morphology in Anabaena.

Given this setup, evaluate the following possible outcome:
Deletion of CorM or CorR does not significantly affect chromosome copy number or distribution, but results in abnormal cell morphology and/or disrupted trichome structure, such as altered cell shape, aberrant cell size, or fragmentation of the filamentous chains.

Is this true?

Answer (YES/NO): YES